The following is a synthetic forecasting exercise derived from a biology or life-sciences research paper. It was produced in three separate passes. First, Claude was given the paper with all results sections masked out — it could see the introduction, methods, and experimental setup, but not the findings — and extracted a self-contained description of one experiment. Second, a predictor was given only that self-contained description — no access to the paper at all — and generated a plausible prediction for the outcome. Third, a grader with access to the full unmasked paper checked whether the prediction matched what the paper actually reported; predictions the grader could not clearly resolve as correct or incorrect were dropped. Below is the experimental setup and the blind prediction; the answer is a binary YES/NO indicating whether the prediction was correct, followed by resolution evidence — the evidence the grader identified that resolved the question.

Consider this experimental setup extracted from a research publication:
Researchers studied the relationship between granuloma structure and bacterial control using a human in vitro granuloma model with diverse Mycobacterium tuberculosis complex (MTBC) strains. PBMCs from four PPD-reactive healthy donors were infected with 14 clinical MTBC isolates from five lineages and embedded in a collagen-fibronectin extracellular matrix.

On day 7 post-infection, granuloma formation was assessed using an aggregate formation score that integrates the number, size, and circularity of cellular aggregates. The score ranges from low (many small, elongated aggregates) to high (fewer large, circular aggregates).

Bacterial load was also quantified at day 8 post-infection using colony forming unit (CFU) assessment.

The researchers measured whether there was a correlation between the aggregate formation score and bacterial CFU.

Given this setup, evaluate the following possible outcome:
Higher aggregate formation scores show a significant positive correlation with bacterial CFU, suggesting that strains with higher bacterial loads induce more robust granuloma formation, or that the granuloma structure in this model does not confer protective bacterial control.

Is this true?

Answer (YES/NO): YES